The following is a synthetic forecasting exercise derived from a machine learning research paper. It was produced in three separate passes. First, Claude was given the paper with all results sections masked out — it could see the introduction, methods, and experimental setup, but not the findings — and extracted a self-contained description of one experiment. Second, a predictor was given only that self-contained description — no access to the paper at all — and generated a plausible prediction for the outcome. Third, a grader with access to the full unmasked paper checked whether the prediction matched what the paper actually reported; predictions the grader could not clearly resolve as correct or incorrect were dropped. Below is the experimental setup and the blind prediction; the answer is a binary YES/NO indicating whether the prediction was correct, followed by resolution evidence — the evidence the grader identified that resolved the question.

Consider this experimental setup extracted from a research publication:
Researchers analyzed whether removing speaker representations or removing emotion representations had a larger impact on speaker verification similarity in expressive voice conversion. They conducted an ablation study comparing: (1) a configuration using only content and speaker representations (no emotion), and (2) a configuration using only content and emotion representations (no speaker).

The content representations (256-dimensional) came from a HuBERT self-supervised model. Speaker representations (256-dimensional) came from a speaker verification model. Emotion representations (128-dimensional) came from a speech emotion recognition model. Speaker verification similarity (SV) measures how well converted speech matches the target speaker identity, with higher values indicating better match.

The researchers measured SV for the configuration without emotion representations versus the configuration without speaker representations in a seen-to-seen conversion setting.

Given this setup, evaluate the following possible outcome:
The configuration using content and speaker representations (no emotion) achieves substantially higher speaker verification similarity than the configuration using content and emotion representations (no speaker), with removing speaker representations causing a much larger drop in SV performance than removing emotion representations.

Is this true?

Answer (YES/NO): NO